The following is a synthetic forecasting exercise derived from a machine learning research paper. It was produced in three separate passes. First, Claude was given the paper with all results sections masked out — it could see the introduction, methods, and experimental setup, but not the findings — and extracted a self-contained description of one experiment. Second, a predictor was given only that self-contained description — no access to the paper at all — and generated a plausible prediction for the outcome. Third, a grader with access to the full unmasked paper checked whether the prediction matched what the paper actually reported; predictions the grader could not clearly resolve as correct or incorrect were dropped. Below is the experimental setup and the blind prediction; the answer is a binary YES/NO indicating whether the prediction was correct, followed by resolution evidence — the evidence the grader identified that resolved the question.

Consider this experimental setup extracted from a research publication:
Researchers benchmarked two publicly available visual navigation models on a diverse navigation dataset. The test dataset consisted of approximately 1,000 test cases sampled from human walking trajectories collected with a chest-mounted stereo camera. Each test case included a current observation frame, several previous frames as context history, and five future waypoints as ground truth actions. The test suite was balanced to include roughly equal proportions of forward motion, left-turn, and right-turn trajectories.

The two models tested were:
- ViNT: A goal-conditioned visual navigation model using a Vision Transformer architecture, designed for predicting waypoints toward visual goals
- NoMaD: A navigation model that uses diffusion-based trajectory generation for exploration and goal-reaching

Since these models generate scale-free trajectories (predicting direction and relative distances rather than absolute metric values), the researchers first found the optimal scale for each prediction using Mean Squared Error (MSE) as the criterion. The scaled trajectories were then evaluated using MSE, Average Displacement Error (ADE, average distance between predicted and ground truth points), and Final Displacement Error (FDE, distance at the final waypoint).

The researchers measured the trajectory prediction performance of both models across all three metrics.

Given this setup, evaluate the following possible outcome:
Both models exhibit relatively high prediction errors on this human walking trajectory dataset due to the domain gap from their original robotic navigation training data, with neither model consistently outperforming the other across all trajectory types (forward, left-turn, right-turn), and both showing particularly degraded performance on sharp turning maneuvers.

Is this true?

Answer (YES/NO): NO